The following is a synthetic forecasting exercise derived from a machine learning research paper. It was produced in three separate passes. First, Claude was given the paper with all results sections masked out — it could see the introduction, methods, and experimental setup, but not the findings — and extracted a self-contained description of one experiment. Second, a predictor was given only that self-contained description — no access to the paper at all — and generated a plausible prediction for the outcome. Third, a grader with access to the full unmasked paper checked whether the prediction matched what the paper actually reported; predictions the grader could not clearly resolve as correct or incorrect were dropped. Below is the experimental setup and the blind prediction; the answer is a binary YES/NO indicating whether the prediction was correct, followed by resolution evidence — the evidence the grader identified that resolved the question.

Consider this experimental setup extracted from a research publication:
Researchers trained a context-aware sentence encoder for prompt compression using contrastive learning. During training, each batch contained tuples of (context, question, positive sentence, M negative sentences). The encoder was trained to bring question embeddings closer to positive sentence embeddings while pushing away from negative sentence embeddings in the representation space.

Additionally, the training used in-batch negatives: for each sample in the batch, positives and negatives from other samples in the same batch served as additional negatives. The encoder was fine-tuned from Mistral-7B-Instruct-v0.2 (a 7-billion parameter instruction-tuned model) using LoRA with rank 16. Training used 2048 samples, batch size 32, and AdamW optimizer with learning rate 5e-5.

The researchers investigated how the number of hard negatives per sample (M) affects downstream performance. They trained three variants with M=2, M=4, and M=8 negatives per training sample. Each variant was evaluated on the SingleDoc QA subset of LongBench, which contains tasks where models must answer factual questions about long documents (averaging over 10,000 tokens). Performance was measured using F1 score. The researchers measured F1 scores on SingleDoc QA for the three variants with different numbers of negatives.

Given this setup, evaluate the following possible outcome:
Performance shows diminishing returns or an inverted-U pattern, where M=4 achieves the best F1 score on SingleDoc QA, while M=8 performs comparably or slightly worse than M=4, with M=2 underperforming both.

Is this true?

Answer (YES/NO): NO